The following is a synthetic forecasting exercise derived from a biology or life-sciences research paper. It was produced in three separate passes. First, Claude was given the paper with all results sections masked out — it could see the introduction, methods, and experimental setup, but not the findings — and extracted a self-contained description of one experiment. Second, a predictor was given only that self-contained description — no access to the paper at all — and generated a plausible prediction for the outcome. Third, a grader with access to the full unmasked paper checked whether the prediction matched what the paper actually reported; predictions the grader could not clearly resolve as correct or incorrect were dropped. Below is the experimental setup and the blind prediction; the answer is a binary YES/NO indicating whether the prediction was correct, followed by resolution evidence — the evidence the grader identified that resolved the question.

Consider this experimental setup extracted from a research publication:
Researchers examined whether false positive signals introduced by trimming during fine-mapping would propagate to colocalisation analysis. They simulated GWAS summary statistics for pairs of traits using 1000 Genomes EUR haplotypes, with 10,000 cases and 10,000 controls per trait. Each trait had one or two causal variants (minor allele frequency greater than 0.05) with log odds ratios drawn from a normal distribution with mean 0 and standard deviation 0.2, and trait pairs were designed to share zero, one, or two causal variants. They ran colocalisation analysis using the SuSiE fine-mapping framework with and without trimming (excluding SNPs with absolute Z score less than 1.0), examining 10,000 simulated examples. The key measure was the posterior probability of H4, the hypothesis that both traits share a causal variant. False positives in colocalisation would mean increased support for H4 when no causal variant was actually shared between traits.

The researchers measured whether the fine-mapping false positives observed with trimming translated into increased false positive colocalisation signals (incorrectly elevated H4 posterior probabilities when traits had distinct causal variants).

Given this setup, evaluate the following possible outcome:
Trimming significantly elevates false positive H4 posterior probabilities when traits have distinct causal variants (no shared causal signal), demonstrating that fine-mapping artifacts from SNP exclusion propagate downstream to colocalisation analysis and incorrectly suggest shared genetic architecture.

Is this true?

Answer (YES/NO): NO